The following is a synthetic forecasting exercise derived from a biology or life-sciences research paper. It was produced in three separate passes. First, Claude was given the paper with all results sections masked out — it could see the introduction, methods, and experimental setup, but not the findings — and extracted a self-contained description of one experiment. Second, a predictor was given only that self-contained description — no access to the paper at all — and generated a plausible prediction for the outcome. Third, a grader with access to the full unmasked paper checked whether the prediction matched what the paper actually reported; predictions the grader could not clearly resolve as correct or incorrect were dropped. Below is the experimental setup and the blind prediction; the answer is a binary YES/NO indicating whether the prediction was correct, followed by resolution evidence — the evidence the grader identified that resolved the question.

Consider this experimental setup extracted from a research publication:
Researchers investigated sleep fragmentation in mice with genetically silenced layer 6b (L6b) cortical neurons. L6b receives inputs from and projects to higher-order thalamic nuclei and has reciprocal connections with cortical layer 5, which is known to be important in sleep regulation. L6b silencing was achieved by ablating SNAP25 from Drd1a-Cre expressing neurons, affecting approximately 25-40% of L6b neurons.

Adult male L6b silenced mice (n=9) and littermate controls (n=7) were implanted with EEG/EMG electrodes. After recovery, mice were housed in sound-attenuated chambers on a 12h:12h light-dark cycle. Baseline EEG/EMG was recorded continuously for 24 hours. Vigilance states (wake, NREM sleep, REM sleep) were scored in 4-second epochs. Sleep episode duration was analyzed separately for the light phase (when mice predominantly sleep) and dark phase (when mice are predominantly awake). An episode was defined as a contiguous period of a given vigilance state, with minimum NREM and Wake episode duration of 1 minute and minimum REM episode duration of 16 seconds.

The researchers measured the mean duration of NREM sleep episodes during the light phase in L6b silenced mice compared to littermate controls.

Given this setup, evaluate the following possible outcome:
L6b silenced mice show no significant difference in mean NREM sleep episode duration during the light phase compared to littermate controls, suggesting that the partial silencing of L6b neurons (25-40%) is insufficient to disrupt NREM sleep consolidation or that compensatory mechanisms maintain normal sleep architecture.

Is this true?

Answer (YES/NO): YES